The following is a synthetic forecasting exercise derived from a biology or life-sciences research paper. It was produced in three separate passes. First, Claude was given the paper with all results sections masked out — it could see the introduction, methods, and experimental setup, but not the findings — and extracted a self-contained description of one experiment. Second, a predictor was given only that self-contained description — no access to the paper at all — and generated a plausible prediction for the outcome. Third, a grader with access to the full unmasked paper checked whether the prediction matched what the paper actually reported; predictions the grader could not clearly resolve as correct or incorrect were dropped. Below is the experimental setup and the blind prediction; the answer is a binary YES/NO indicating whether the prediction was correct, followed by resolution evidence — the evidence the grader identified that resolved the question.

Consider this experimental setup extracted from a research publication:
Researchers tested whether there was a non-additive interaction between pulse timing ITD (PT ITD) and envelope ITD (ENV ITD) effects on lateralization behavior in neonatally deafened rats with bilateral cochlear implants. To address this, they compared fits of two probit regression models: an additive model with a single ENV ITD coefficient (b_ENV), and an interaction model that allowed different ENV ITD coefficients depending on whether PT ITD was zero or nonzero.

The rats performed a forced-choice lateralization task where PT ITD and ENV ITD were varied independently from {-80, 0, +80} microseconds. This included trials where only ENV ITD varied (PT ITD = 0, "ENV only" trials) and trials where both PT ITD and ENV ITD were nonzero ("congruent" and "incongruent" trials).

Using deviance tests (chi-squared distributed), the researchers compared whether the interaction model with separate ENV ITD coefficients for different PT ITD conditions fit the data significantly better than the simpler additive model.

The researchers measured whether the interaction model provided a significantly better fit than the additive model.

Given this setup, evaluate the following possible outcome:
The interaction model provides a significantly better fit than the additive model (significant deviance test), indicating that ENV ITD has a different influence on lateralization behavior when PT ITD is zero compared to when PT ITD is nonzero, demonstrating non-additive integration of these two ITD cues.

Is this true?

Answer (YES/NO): YES